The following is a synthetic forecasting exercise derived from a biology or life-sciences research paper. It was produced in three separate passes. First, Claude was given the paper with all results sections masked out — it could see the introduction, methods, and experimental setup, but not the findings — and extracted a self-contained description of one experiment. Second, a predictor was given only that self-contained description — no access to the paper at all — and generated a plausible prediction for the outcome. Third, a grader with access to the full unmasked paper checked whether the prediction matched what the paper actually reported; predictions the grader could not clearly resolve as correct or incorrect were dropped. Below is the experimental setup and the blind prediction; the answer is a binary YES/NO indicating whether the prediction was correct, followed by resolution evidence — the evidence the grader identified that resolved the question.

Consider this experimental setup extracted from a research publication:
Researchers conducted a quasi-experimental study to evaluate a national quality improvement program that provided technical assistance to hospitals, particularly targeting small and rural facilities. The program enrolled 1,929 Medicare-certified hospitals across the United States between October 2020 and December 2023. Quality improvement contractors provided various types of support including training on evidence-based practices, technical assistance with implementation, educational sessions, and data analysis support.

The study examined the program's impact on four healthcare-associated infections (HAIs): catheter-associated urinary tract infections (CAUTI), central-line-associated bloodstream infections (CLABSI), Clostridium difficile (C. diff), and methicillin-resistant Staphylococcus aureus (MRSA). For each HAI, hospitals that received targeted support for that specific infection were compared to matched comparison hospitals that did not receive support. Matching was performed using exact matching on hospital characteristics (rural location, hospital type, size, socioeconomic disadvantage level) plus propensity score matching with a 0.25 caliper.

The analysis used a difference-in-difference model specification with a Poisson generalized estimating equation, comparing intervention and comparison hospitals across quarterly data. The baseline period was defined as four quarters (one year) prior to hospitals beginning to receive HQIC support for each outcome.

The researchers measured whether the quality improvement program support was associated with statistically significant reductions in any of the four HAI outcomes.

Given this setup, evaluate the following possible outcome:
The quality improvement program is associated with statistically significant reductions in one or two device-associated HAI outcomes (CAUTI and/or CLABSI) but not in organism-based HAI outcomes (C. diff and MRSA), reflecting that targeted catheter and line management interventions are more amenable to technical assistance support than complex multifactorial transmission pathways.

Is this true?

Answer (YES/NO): YES